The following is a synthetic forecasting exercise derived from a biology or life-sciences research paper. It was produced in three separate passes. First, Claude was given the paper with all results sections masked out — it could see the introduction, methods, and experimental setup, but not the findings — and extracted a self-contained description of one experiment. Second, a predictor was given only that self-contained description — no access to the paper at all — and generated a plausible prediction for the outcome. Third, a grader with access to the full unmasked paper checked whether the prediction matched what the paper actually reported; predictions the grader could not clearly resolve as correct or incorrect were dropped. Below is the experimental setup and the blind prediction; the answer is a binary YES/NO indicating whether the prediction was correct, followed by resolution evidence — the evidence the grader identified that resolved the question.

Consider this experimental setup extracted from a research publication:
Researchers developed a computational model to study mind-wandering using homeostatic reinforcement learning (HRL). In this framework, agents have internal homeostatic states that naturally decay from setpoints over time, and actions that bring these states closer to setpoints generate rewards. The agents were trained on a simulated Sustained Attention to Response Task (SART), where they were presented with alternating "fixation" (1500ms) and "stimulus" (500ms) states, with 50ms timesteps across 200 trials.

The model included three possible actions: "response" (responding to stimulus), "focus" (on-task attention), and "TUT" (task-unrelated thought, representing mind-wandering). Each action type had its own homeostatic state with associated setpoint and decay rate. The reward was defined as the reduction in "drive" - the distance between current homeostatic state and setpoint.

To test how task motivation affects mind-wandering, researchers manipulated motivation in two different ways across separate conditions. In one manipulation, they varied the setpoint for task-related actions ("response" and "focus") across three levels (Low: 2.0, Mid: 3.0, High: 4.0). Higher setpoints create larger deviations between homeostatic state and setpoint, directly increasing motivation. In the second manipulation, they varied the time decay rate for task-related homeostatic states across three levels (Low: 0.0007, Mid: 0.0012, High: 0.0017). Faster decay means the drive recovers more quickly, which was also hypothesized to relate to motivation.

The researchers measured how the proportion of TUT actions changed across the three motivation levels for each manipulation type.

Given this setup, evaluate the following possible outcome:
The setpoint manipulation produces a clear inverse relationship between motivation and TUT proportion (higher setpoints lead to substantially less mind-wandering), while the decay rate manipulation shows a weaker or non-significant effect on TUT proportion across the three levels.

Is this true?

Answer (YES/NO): NO